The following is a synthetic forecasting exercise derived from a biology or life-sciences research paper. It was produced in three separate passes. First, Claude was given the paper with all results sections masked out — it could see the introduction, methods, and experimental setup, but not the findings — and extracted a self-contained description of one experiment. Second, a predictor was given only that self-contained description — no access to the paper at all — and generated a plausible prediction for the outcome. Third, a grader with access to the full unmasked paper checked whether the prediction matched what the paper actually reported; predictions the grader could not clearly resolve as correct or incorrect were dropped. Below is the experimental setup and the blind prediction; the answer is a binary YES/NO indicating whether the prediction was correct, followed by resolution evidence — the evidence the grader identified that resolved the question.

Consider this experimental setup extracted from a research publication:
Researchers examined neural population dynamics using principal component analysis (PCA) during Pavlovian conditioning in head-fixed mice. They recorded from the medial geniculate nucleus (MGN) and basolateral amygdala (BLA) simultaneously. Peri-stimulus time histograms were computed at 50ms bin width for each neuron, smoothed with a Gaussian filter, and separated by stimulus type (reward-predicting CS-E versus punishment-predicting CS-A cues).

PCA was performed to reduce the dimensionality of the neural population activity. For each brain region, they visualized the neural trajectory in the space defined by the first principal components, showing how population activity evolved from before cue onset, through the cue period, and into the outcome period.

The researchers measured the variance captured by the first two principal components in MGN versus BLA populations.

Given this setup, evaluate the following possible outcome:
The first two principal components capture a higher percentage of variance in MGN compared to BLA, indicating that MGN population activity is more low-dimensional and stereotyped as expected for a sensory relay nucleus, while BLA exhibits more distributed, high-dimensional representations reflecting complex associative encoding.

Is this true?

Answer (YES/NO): YES